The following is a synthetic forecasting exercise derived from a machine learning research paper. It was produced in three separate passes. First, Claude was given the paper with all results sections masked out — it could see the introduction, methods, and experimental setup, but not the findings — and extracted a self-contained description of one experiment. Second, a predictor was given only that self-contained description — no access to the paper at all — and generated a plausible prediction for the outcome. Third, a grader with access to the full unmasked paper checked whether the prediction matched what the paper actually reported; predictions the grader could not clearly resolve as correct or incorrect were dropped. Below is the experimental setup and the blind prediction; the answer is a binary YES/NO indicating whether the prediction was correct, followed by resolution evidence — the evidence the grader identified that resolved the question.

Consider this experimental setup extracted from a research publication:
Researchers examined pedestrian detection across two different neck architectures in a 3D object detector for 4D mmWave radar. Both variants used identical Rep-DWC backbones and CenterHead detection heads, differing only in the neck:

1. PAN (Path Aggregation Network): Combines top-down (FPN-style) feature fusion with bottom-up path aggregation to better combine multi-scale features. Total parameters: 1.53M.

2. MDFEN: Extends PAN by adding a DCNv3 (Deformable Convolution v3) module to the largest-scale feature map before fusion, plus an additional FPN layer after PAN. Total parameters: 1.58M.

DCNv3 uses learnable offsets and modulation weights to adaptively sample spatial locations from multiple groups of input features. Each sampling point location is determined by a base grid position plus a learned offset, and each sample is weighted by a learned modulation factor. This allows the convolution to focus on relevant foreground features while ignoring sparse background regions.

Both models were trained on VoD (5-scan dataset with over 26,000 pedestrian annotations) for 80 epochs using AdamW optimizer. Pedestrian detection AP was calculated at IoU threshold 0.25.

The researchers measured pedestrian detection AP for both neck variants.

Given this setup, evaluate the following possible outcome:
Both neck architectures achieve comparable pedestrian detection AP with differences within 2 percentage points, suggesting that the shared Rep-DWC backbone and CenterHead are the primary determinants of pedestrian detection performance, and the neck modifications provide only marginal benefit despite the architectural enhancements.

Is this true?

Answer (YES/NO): NO